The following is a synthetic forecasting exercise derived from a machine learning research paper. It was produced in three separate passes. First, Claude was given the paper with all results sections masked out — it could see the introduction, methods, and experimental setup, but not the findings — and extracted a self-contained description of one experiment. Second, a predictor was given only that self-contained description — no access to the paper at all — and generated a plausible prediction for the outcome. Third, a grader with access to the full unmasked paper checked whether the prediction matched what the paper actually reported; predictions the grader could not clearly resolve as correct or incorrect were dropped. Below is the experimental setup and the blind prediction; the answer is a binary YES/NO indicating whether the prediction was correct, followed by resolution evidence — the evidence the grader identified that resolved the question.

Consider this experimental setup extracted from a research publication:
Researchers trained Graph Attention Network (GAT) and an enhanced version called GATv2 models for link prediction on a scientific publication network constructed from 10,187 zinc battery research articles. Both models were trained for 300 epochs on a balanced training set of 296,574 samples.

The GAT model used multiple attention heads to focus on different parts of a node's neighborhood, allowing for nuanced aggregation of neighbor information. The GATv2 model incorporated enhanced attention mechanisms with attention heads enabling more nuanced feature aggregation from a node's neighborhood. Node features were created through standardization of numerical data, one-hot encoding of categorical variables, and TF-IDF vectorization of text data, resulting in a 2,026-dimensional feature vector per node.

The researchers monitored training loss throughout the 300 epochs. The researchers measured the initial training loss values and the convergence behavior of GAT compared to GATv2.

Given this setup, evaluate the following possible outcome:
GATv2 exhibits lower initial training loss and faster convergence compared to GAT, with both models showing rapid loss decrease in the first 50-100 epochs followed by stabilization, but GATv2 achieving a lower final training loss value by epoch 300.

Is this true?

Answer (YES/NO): NO